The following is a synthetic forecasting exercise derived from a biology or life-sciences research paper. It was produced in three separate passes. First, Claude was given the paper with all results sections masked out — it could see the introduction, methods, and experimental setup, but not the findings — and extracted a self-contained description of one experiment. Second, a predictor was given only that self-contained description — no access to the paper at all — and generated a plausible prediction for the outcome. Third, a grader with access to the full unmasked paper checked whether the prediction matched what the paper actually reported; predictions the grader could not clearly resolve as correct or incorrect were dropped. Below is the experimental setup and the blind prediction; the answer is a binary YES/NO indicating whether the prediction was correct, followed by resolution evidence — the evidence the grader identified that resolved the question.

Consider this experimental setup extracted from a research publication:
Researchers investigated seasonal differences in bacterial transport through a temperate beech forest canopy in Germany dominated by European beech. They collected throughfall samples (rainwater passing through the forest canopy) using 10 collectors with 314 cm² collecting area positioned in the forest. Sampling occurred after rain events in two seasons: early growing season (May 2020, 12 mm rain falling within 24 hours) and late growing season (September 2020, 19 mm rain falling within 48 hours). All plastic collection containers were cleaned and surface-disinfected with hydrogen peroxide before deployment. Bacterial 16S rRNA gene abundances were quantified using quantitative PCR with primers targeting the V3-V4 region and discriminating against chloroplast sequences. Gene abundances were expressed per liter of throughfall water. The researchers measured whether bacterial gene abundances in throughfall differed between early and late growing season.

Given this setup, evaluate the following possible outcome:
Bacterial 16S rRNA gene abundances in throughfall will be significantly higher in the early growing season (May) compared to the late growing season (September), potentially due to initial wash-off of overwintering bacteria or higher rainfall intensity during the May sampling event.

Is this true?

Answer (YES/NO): NO